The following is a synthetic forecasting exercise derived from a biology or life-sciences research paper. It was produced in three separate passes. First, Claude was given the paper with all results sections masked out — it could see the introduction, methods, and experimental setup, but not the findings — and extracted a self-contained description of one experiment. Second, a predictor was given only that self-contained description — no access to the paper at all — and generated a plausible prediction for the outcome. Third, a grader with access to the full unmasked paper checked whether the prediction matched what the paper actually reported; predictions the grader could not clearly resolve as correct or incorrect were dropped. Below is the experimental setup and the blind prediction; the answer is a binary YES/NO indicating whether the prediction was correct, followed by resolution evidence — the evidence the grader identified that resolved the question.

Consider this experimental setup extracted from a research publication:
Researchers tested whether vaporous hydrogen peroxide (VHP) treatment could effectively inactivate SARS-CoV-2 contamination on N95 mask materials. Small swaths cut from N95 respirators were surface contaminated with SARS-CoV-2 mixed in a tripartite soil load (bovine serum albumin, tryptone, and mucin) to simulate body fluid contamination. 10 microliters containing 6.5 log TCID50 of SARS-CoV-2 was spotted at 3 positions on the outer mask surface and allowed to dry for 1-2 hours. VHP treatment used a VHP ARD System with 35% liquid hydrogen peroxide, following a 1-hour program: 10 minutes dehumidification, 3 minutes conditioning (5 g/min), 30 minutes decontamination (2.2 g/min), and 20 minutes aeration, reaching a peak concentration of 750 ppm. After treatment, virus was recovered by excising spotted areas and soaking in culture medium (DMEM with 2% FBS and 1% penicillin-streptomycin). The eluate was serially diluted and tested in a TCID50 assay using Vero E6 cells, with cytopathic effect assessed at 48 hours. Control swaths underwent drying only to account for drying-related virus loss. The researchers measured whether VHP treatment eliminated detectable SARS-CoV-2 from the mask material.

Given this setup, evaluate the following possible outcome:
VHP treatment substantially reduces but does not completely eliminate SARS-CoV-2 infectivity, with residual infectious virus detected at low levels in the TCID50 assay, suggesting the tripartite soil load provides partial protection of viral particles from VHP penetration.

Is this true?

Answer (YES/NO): NO